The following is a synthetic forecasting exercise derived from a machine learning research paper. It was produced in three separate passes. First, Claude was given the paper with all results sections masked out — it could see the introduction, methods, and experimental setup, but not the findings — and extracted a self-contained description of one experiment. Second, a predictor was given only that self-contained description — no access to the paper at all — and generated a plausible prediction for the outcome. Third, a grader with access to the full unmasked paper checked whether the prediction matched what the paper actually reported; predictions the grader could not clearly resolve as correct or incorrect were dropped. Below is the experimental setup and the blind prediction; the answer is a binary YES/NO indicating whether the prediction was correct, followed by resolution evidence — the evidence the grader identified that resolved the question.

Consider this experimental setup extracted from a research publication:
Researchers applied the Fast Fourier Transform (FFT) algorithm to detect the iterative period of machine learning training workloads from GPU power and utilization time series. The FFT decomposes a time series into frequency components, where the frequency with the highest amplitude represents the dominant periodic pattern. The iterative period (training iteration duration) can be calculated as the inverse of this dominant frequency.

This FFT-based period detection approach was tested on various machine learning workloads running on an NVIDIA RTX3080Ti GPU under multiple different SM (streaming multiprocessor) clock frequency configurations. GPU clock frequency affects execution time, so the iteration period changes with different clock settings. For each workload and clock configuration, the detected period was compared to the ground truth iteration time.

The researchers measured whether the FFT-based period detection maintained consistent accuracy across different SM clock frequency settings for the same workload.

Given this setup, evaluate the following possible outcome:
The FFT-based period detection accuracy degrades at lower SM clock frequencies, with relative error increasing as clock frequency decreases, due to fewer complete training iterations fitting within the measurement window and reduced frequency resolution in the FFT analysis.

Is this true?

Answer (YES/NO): NO